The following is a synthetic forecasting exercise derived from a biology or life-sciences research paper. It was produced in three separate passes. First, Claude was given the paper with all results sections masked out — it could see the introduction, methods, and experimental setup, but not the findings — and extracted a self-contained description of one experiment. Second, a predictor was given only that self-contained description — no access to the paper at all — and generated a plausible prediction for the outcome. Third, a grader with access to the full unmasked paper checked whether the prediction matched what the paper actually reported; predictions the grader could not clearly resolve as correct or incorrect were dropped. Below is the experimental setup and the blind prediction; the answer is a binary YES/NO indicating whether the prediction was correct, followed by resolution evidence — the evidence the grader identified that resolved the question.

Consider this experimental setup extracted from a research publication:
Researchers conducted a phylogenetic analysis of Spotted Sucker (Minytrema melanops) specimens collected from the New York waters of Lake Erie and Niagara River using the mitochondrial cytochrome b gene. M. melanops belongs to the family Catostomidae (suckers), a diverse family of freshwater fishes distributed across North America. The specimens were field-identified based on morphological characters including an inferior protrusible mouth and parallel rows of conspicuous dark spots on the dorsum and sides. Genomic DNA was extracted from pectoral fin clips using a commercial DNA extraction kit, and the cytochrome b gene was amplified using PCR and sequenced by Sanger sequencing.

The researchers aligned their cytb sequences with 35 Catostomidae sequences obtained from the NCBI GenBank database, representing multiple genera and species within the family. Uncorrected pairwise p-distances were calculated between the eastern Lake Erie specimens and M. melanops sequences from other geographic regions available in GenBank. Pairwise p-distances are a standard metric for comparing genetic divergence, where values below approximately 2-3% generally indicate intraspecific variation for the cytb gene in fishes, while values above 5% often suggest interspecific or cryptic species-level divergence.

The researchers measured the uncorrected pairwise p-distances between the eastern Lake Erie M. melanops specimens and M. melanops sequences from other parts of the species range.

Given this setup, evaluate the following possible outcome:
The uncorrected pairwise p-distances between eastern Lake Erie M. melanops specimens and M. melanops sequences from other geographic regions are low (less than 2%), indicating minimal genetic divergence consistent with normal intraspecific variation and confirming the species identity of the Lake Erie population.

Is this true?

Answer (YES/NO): NO